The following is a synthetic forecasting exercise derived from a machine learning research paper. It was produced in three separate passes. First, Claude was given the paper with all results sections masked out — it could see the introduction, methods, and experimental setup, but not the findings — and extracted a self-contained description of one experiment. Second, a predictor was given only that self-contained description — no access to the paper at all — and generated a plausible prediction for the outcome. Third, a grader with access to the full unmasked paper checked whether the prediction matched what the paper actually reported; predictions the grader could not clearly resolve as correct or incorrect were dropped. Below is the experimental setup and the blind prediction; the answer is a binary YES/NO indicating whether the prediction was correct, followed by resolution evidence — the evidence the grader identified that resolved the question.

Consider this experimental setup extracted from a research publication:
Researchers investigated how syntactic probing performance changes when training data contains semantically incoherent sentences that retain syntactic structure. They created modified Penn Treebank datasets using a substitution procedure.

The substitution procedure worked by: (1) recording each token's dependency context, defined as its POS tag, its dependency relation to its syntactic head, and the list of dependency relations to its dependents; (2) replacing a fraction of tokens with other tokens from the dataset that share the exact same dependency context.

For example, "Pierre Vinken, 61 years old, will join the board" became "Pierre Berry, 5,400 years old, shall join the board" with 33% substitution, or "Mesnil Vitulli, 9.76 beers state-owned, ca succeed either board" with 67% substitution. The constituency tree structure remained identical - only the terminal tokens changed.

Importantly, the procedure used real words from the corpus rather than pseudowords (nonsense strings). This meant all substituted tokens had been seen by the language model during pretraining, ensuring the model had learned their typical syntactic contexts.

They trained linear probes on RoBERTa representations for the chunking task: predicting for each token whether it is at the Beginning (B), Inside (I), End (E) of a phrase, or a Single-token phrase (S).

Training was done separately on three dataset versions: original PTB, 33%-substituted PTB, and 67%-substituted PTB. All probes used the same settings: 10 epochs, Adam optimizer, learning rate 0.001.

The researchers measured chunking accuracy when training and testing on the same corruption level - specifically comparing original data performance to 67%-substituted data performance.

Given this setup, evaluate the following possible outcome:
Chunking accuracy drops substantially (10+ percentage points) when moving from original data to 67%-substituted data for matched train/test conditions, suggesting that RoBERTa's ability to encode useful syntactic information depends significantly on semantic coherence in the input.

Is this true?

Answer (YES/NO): NO